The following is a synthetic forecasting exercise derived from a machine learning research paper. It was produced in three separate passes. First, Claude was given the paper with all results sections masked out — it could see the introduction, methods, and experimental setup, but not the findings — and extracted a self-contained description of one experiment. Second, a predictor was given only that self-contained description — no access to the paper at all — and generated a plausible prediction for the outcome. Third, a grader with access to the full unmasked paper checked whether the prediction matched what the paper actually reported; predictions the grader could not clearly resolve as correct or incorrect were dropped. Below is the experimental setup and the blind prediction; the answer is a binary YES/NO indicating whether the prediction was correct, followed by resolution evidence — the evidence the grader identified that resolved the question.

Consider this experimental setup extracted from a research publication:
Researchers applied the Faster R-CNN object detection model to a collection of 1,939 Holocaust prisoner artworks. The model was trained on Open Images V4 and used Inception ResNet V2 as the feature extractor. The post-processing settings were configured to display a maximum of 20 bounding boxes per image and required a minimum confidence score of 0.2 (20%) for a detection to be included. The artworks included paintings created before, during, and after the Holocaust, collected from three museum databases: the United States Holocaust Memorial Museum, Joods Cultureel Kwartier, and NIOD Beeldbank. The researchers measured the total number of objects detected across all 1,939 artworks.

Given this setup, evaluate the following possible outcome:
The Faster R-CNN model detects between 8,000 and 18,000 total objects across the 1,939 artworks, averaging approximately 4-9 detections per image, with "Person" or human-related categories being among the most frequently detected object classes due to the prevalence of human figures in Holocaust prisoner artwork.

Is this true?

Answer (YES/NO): NO